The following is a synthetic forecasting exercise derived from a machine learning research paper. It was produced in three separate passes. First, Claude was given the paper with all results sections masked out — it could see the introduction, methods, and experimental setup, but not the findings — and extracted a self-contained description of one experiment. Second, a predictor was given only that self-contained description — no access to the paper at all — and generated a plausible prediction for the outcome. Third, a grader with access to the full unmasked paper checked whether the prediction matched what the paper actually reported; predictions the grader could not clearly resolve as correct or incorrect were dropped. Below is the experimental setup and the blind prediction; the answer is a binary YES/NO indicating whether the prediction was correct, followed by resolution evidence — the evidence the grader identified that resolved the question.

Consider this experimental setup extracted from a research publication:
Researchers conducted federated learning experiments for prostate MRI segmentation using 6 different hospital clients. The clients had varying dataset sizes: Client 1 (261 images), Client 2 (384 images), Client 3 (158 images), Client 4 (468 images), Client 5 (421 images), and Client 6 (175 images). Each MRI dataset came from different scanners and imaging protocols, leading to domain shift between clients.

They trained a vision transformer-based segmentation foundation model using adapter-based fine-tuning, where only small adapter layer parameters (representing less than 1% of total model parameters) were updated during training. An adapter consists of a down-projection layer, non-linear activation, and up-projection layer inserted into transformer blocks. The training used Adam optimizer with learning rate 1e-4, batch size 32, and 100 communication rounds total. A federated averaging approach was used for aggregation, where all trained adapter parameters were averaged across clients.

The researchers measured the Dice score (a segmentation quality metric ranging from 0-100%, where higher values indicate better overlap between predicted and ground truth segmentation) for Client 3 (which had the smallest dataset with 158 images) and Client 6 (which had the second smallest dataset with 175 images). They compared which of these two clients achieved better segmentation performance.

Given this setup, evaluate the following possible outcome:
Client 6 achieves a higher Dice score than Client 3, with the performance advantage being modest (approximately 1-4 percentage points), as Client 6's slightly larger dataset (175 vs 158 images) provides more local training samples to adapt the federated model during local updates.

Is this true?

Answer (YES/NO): NO